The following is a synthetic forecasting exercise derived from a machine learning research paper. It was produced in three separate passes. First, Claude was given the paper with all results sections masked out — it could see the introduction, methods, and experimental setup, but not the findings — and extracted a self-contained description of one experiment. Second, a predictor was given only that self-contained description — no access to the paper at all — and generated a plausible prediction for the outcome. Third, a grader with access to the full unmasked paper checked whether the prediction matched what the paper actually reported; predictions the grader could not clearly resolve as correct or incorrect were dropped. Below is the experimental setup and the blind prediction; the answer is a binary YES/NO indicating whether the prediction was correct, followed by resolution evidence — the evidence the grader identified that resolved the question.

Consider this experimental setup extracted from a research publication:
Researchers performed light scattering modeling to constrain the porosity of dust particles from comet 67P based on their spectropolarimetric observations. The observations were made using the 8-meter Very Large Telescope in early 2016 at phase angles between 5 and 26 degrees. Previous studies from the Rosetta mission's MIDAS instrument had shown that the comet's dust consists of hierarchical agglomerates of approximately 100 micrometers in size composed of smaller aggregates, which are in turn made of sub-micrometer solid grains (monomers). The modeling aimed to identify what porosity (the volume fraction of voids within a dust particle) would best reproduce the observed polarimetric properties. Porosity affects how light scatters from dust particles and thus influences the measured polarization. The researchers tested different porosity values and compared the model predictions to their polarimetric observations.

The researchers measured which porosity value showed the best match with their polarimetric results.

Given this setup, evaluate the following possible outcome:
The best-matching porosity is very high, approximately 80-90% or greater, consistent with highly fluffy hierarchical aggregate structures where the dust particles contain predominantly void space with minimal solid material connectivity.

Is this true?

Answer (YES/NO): NO